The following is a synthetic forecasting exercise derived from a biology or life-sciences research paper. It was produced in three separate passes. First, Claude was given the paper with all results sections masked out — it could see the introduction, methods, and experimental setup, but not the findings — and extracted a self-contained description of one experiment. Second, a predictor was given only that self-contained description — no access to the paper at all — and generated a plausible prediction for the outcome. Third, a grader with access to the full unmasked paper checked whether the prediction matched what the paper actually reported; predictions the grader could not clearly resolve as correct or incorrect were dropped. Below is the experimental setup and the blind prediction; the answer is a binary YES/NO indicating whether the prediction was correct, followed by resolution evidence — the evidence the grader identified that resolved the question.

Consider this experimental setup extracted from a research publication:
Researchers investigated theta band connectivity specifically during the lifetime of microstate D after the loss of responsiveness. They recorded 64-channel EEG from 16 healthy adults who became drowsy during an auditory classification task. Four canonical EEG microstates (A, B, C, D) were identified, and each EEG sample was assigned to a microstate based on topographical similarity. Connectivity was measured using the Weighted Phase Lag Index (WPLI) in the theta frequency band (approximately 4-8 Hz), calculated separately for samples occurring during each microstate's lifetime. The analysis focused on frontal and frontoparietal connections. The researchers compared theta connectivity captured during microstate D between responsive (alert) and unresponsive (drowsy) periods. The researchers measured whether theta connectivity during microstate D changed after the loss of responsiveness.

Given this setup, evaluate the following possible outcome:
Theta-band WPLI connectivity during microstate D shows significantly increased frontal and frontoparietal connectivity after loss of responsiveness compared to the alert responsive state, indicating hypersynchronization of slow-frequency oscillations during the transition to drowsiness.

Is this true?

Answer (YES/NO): YES